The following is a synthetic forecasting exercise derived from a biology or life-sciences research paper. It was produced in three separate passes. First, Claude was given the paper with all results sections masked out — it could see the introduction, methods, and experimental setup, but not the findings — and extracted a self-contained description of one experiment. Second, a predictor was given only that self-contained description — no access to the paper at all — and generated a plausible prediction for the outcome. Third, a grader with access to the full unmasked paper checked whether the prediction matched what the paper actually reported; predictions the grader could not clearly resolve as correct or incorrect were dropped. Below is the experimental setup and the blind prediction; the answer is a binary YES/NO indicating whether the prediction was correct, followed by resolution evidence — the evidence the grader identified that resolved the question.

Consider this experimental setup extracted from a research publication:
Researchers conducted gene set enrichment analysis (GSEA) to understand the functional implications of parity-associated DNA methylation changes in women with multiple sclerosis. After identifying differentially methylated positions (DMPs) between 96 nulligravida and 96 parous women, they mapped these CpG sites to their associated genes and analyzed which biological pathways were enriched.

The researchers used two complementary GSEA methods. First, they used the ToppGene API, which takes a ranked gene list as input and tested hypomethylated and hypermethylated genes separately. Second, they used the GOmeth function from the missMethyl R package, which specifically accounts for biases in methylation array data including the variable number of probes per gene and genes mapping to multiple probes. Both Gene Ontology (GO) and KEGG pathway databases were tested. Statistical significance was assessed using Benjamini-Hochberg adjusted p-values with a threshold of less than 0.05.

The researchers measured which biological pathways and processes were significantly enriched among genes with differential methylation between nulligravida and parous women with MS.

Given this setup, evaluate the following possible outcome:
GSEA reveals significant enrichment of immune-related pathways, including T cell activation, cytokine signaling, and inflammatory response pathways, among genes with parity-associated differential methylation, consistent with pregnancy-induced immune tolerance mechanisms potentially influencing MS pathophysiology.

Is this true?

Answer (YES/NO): NO